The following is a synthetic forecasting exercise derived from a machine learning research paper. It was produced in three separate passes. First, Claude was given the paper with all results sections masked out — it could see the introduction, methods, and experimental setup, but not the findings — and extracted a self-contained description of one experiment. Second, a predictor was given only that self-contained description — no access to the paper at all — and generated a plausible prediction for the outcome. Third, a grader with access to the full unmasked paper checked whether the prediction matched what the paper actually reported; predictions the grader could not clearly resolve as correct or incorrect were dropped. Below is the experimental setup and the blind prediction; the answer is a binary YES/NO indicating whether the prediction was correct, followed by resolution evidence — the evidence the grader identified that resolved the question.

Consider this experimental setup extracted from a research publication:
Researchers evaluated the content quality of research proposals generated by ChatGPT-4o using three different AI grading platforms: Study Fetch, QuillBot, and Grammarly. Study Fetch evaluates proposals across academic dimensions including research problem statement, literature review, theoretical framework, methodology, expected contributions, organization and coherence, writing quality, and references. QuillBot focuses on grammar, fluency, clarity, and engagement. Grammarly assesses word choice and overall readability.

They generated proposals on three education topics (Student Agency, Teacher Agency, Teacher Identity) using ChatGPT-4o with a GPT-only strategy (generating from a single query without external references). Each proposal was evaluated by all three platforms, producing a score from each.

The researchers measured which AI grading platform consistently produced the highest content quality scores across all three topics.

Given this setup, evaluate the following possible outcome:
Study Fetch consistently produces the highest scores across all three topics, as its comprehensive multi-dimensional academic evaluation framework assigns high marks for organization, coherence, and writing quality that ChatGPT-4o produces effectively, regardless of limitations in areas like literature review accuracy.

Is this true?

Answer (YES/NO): NO